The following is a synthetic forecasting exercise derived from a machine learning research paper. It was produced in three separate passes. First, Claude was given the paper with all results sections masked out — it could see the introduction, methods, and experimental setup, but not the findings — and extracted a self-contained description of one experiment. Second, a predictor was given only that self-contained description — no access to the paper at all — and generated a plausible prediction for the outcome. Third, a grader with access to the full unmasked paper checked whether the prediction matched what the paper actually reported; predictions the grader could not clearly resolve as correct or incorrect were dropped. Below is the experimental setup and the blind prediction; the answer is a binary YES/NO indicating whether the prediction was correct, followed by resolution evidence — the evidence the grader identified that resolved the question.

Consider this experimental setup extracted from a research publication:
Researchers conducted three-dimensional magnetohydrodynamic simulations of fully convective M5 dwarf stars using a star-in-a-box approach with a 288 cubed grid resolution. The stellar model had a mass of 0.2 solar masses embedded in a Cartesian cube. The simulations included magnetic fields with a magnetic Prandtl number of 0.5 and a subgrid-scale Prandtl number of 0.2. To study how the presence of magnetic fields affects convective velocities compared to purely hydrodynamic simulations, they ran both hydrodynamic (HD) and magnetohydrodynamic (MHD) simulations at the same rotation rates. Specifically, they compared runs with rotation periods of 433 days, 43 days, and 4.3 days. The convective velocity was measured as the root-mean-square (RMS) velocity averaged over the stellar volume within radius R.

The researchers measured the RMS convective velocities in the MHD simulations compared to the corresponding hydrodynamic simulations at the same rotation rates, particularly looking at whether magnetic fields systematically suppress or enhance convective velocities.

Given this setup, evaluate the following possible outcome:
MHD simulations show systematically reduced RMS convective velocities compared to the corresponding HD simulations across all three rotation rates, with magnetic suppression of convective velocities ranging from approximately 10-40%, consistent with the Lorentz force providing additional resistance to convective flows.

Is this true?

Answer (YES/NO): NO